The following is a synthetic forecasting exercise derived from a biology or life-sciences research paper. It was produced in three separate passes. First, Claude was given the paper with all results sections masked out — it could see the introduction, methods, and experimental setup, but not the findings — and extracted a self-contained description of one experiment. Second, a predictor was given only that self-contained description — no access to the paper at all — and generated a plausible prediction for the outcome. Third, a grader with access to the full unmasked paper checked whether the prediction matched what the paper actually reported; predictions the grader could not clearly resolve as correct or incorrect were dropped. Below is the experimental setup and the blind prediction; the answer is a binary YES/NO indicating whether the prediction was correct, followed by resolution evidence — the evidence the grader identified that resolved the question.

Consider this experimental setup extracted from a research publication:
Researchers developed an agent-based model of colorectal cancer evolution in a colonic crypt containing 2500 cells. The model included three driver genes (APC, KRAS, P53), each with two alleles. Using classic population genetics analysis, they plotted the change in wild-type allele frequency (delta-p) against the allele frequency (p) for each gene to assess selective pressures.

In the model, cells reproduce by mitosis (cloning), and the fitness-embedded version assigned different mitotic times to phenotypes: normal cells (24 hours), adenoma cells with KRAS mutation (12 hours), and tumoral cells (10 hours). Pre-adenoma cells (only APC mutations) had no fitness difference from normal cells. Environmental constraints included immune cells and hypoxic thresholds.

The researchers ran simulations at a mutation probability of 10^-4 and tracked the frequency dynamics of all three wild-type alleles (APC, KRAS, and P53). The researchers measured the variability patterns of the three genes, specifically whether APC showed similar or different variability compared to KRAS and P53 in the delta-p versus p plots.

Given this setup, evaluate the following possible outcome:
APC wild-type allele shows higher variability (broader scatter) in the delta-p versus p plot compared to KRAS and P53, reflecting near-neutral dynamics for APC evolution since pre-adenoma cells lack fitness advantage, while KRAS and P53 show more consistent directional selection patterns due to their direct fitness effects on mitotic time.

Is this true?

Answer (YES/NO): NO